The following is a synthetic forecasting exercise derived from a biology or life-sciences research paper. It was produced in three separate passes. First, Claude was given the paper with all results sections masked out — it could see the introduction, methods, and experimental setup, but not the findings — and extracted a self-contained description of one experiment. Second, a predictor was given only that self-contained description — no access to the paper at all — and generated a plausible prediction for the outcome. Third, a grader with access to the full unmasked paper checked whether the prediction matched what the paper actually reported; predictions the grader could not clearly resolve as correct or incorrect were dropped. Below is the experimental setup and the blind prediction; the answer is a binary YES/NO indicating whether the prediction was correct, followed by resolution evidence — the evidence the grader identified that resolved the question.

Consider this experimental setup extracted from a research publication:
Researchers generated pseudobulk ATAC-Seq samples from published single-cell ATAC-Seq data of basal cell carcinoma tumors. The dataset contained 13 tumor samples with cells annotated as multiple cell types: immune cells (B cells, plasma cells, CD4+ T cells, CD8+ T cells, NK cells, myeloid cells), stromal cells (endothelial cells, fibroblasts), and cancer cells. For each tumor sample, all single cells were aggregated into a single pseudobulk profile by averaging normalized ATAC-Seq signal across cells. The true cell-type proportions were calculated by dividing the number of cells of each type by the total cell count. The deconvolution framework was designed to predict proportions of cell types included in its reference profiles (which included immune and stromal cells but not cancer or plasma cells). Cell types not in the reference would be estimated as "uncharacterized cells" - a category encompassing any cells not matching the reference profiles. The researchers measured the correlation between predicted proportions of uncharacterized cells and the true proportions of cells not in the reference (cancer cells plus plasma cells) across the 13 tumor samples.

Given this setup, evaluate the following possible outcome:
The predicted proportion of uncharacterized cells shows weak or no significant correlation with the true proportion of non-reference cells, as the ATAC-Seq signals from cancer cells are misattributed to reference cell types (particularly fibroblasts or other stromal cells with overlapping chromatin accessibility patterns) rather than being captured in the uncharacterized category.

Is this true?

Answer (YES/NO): NO